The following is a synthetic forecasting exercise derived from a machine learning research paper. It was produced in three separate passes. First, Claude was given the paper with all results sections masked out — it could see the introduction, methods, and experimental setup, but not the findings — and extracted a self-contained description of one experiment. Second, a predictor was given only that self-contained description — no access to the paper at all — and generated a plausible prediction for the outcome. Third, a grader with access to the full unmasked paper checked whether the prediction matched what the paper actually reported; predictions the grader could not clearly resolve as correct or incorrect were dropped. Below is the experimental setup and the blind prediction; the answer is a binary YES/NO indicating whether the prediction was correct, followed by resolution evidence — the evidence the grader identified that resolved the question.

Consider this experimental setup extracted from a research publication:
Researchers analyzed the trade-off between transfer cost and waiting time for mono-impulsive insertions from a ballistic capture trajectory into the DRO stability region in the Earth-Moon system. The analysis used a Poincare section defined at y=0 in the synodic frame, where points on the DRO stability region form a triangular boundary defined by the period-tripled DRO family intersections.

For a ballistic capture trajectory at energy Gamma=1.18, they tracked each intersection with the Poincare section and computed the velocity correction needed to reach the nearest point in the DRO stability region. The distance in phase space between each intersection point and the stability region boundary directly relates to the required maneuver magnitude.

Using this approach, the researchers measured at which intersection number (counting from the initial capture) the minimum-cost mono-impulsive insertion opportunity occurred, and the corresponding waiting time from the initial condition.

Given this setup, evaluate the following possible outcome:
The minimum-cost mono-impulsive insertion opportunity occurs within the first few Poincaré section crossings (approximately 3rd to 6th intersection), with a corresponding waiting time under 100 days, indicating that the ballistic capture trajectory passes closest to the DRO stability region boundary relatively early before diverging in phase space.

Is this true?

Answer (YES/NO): NO